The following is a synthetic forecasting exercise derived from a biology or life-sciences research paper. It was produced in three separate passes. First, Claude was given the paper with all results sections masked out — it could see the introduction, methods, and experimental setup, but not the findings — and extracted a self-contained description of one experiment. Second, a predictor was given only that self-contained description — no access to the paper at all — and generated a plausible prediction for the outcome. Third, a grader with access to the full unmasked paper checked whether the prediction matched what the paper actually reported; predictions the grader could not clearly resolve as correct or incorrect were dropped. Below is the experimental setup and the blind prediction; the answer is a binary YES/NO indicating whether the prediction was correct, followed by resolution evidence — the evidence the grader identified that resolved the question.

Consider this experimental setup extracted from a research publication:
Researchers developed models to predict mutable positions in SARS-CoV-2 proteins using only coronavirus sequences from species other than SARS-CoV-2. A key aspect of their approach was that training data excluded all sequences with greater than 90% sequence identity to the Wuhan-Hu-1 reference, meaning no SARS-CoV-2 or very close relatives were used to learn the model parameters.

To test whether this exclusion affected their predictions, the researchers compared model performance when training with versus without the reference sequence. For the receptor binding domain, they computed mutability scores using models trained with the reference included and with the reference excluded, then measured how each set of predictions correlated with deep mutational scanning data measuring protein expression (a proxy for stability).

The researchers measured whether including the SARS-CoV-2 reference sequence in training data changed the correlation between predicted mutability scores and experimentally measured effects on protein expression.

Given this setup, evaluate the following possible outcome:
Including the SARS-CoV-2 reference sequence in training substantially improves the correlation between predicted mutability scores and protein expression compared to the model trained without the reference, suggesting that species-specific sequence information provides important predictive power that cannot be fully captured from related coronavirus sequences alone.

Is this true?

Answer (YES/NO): NO